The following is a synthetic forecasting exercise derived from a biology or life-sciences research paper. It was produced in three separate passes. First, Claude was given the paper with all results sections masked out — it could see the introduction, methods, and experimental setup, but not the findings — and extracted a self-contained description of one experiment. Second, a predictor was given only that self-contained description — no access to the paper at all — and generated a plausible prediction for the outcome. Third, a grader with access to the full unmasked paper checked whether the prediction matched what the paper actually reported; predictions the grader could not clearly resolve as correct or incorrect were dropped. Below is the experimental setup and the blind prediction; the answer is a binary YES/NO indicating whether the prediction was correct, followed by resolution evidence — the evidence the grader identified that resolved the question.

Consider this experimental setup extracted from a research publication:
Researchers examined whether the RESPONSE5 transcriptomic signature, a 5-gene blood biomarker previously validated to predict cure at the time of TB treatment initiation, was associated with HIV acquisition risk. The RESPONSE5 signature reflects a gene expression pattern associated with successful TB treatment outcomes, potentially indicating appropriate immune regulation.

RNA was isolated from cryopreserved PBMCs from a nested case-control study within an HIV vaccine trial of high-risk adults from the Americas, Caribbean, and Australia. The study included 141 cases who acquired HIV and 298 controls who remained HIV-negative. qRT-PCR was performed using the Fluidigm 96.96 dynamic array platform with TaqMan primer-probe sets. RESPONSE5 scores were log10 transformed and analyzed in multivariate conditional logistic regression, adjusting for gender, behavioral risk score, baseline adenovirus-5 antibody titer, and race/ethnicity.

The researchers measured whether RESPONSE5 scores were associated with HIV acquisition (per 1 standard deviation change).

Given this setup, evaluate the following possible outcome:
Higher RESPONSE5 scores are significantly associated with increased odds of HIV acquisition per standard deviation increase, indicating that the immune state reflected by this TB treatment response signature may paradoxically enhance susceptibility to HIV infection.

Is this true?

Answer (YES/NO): NO